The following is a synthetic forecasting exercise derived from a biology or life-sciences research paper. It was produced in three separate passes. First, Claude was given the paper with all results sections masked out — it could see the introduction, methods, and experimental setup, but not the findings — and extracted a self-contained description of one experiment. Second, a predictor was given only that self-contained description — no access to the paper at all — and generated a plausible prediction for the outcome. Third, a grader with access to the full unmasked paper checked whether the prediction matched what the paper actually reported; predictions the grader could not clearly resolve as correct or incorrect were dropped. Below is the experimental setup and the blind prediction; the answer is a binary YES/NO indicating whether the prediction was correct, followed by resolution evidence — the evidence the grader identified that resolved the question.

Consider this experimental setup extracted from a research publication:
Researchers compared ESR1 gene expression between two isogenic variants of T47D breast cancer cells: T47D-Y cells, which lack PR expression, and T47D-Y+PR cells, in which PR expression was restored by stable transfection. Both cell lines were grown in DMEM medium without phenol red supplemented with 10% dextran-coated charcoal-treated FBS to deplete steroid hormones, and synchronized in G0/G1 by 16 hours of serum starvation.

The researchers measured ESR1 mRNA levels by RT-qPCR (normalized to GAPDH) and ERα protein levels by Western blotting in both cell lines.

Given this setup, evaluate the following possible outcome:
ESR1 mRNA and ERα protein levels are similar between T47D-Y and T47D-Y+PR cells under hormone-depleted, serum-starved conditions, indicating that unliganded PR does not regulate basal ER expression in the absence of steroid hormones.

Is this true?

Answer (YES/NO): NO